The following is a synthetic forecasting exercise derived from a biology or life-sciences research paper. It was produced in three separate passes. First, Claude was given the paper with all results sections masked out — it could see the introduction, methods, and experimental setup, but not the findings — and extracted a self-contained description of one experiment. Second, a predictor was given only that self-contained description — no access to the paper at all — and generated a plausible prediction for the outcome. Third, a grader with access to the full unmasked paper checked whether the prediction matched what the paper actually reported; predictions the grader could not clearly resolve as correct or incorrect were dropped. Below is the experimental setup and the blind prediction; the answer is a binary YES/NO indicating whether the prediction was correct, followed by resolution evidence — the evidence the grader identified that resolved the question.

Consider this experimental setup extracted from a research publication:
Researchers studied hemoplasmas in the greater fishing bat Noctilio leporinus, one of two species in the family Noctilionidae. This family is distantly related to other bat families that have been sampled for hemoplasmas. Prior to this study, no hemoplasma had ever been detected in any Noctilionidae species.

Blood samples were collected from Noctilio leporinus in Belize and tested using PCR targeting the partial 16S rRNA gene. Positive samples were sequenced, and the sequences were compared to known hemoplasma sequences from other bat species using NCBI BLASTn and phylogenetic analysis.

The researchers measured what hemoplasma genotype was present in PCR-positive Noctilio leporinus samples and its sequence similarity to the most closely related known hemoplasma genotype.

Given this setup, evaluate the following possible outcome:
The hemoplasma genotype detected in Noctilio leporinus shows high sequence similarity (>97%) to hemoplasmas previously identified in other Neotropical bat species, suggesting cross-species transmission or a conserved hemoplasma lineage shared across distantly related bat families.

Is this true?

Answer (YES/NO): NO